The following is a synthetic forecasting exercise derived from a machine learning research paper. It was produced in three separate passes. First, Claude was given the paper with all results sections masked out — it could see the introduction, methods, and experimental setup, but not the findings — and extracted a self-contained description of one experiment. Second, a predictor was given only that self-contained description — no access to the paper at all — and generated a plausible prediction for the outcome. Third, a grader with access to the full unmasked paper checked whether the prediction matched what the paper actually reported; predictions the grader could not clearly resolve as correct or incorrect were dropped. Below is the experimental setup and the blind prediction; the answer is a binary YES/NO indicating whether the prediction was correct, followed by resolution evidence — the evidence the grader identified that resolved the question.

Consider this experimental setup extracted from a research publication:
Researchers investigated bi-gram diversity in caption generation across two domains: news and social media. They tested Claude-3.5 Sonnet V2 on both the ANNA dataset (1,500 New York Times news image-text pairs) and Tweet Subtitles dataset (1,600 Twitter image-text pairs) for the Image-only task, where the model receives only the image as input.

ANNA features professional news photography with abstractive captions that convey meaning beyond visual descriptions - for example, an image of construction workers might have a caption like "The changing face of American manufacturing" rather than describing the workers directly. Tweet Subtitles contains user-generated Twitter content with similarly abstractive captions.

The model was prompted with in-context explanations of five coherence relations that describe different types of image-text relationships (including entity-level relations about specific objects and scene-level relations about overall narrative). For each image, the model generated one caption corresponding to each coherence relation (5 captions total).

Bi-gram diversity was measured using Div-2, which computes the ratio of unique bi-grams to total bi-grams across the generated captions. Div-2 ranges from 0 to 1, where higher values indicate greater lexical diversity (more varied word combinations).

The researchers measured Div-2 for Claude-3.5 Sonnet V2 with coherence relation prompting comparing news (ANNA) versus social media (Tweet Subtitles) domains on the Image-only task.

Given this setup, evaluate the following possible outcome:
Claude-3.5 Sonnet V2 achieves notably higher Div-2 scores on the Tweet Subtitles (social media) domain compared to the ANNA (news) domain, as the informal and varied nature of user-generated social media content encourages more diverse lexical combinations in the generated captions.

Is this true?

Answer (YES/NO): NO